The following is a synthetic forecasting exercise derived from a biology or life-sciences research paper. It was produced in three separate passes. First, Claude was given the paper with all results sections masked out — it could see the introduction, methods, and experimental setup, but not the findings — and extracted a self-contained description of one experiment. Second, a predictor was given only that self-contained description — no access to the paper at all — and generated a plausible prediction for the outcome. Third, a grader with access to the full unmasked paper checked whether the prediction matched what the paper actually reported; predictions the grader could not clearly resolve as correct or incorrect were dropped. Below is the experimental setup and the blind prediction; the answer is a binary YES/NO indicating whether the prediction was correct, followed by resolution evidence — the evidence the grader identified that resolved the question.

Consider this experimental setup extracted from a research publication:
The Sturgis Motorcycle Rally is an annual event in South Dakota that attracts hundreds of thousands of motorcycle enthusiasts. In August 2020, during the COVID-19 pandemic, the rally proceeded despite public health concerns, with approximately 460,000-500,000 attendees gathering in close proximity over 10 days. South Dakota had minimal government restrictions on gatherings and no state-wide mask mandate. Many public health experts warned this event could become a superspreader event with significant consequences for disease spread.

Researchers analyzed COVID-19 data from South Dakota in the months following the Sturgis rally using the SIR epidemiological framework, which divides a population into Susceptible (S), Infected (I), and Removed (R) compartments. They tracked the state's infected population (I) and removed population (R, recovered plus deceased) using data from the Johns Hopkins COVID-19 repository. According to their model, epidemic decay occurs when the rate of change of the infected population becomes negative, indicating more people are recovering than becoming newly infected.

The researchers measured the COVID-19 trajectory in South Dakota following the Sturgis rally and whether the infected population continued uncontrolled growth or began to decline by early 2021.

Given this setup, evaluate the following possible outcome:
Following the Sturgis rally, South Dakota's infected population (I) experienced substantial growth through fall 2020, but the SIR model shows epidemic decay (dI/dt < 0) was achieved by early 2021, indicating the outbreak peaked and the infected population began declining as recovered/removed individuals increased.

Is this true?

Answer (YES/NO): YES